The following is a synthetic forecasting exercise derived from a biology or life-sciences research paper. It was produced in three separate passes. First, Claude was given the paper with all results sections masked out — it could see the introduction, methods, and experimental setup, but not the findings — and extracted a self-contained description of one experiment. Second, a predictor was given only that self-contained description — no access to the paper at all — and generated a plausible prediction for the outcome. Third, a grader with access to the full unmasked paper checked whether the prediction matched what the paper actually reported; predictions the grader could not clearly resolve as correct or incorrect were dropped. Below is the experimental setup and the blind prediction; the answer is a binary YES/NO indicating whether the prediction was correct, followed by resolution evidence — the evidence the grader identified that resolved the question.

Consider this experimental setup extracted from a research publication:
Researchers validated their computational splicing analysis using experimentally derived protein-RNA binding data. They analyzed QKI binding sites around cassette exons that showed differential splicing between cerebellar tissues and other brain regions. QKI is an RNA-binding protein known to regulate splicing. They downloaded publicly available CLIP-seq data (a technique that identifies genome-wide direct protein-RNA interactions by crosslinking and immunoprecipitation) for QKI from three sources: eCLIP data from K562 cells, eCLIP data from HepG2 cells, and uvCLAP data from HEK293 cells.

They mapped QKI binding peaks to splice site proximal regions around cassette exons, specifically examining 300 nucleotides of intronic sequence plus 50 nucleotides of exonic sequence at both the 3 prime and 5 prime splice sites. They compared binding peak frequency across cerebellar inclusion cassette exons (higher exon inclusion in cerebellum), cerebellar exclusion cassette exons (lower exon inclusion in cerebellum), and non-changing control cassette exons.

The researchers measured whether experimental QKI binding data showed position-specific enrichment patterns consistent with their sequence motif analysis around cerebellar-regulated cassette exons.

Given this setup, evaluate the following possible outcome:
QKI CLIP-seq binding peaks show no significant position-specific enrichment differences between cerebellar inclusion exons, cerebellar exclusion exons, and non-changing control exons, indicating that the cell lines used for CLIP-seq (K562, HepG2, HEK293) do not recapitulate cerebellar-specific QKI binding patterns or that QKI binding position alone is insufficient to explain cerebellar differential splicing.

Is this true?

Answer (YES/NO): NO